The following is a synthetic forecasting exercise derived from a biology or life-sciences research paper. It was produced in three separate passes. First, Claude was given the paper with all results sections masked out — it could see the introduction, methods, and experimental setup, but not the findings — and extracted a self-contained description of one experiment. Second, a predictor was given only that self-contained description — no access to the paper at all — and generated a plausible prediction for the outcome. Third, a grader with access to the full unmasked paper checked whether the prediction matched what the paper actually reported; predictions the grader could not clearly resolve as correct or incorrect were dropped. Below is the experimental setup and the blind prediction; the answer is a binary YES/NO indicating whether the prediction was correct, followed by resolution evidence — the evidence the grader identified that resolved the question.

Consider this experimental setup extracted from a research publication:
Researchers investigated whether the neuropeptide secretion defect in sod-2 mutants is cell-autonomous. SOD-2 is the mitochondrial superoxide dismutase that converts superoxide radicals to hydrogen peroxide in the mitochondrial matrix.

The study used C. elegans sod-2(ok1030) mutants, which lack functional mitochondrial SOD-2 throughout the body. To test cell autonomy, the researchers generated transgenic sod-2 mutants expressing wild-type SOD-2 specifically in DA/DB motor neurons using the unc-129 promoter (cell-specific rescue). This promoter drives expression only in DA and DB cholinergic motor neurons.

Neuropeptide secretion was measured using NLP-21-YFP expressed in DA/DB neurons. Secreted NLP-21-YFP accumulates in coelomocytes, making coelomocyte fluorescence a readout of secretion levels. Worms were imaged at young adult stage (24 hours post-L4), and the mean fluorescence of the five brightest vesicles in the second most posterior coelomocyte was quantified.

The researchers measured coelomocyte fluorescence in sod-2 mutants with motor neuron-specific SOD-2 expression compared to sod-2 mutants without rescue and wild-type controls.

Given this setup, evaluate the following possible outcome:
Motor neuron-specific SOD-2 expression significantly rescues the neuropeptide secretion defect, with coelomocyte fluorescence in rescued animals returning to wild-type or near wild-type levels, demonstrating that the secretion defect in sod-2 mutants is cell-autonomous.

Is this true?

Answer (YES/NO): YES